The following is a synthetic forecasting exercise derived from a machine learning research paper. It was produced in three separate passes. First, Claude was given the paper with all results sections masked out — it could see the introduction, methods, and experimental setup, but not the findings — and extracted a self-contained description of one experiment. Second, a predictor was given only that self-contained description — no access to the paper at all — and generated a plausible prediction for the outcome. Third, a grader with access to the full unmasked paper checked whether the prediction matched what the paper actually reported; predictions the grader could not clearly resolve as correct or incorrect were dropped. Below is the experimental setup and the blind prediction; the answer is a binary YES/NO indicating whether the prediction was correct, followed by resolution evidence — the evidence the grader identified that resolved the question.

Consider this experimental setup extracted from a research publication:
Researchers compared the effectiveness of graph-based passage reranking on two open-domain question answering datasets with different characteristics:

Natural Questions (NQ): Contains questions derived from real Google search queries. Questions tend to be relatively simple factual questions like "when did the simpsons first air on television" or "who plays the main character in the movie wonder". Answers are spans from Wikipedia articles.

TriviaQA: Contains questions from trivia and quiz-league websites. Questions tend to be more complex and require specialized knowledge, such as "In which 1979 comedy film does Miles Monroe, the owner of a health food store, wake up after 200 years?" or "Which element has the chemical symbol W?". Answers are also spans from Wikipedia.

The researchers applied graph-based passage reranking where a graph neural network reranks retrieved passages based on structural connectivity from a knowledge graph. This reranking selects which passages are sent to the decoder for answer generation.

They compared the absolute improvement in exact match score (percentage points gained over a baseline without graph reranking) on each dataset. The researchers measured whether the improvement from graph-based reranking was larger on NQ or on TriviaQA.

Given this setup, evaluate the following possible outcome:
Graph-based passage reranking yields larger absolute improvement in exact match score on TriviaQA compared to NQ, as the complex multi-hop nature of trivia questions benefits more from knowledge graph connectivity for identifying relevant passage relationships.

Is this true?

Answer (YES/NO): NO